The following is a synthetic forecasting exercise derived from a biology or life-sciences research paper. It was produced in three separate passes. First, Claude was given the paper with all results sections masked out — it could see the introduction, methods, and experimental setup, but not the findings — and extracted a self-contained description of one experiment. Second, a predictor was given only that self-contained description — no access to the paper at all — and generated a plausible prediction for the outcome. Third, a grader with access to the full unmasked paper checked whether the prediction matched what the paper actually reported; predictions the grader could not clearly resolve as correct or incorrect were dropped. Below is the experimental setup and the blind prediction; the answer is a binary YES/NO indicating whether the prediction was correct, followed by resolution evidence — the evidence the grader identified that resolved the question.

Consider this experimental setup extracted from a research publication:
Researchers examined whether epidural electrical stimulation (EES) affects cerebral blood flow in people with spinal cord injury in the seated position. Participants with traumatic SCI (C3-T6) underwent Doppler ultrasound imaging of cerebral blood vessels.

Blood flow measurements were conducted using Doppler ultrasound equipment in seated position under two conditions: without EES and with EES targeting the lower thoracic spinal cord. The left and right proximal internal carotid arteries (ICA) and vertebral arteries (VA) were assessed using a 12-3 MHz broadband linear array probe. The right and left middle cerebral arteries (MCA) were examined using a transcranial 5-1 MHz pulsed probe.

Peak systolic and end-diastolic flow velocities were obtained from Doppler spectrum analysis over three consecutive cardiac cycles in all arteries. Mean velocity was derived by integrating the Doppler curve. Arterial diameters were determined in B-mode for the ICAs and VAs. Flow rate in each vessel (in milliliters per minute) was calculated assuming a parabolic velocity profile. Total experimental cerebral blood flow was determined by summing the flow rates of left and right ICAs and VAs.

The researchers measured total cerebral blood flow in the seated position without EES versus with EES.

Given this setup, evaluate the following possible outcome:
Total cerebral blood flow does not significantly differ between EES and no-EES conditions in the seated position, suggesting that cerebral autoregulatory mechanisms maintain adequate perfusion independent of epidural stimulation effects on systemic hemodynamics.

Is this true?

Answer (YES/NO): NO